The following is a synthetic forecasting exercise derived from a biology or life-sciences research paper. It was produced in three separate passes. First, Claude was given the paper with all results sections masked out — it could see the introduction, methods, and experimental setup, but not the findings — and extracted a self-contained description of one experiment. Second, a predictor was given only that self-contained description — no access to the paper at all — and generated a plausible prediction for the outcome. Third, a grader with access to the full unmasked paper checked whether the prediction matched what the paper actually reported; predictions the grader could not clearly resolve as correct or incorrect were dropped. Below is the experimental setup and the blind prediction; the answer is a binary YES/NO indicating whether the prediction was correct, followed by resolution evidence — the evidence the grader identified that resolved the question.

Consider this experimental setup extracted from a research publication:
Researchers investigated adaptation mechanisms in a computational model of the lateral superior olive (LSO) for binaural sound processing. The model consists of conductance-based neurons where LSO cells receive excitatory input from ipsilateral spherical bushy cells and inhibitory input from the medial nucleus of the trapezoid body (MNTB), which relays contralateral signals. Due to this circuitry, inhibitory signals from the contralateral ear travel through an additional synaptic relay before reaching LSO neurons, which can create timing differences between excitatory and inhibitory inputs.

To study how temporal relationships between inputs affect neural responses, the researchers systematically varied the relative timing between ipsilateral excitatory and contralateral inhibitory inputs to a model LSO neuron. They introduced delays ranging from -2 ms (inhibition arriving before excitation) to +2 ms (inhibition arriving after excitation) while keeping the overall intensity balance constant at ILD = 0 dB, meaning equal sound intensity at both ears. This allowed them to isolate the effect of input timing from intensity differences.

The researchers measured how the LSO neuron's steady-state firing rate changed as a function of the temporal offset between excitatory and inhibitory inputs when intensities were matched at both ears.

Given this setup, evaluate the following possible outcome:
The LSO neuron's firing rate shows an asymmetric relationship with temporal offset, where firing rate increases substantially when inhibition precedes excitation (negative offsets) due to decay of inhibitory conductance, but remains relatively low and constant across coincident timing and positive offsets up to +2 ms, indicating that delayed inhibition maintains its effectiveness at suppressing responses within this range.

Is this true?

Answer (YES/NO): NO